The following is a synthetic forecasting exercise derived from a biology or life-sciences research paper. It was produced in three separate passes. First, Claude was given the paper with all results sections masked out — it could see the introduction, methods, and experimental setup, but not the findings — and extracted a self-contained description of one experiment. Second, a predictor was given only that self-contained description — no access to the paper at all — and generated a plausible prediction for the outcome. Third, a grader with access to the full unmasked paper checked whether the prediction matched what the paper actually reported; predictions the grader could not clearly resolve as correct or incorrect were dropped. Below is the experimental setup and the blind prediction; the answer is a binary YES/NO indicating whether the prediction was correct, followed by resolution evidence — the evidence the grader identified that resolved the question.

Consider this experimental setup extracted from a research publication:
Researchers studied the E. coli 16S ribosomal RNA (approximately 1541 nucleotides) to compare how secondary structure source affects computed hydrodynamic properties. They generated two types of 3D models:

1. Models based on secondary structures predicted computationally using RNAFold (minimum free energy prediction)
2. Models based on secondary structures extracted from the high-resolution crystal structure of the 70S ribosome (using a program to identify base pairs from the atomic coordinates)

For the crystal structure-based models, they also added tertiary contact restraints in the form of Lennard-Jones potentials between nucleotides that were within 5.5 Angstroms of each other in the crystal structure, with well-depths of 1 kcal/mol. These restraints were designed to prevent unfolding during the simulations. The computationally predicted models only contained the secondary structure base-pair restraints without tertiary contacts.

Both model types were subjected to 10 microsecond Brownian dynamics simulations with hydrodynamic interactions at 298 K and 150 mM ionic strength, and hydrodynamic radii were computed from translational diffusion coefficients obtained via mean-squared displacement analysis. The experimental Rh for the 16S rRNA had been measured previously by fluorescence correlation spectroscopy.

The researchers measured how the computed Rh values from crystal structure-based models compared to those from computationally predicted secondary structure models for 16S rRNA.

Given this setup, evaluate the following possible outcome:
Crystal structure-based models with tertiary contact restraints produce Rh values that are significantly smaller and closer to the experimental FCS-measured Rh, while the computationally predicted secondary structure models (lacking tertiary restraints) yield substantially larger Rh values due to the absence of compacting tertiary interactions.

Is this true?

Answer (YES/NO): NO